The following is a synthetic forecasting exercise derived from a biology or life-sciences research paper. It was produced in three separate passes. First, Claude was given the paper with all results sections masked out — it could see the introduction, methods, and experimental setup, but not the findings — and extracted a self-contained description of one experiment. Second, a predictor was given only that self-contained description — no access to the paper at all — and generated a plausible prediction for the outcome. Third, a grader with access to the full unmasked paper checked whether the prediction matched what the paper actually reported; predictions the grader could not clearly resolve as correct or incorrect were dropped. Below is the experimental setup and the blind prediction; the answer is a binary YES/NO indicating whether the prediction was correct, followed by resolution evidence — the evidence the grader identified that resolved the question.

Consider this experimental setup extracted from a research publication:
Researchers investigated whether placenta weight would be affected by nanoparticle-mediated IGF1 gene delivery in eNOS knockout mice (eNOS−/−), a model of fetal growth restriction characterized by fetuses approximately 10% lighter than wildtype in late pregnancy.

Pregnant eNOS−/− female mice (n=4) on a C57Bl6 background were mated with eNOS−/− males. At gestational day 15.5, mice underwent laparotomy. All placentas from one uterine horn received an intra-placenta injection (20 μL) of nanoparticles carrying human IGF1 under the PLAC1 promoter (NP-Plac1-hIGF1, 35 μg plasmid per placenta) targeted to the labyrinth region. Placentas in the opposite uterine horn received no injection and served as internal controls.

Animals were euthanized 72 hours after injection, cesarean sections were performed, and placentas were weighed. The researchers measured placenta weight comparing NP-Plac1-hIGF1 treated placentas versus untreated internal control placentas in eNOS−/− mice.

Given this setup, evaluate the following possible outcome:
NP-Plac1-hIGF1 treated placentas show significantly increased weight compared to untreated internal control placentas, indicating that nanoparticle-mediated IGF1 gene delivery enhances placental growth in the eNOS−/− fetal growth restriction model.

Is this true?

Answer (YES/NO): NO